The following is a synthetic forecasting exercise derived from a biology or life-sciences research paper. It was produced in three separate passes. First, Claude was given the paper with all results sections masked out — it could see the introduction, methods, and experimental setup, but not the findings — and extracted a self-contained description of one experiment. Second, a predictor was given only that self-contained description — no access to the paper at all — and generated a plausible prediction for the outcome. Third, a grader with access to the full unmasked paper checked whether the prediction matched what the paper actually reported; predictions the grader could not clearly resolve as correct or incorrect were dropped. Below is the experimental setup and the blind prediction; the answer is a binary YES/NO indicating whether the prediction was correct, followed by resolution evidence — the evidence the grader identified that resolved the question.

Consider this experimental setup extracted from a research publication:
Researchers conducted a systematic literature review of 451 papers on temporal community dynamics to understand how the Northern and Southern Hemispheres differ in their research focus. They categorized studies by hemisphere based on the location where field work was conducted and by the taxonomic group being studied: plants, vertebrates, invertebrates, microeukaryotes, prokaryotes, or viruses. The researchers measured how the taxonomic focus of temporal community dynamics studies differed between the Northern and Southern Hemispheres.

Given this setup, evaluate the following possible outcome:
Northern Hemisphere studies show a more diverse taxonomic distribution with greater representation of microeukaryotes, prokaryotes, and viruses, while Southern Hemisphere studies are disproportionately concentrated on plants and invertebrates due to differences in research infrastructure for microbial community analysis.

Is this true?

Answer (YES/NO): NO